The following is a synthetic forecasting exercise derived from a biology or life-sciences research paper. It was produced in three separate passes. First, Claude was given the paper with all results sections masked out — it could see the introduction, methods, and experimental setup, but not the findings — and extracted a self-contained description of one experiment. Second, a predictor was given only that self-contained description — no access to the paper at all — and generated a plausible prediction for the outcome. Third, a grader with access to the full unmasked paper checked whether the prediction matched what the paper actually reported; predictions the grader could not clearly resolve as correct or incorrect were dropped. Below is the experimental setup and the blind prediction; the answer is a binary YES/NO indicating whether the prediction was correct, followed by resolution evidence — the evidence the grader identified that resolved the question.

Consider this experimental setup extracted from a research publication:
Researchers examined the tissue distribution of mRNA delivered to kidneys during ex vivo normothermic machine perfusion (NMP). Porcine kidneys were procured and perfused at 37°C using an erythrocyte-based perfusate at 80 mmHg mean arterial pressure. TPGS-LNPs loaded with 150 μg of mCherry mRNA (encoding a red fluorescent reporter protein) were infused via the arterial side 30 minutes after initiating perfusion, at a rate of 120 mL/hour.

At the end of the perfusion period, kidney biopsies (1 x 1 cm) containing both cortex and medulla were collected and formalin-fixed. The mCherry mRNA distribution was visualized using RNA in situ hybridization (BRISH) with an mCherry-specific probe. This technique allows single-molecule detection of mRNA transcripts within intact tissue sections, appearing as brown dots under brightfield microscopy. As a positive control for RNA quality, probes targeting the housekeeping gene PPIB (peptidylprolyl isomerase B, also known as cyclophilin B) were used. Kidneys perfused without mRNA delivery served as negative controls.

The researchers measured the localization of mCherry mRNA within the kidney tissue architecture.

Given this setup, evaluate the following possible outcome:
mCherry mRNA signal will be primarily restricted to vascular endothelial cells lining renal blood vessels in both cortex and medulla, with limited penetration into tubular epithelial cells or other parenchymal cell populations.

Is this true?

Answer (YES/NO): NO